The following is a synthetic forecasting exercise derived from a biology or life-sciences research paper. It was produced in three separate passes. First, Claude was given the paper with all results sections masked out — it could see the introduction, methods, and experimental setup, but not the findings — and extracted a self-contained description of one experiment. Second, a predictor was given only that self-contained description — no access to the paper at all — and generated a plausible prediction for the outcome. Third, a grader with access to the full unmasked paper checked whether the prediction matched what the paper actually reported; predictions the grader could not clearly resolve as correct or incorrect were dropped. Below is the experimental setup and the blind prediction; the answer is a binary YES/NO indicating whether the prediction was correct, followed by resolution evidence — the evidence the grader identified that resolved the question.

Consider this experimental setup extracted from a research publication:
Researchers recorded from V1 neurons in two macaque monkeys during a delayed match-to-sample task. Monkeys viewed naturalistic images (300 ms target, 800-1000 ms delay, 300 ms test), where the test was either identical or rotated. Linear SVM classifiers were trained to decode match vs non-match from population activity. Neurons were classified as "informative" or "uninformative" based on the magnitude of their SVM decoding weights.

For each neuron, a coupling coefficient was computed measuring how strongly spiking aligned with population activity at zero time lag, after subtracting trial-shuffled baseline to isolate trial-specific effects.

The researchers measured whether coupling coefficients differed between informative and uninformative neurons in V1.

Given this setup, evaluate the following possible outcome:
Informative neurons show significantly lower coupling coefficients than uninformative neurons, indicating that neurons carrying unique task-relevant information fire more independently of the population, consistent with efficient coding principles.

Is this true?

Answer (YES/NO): NO